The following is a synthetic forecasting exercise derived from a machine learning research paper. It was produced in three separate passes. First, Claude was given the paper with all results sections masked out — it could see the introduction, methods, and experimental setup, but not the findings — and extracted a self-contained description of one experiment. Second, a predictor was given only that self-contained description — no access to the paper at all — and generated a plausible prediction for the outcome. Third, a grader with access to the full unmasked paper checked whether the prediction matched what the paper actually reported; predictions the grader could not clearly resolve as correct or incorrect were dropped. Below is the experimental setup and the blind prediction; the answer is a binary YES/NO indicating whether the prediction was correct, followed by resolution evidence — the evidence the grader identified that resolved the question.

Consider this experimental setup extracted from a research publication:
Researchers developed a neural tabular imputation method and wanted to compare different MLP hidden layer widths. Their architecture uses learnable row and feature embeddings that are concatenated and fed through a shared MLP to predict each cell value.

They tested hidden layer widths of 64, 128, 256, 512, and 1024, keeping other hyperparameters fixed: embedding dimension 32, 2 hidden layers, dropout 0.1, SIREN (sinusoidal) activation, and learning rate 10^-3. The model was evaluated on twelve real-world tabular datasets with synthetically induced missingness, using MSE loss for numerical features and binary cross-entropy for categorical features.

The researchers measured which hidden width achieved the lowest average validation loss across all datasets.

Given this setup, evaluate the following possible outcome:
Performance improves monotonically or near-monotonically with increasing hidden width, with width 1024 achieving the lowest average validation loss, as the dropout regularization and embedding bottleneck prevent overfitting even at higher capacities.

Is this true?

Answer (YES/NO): NO